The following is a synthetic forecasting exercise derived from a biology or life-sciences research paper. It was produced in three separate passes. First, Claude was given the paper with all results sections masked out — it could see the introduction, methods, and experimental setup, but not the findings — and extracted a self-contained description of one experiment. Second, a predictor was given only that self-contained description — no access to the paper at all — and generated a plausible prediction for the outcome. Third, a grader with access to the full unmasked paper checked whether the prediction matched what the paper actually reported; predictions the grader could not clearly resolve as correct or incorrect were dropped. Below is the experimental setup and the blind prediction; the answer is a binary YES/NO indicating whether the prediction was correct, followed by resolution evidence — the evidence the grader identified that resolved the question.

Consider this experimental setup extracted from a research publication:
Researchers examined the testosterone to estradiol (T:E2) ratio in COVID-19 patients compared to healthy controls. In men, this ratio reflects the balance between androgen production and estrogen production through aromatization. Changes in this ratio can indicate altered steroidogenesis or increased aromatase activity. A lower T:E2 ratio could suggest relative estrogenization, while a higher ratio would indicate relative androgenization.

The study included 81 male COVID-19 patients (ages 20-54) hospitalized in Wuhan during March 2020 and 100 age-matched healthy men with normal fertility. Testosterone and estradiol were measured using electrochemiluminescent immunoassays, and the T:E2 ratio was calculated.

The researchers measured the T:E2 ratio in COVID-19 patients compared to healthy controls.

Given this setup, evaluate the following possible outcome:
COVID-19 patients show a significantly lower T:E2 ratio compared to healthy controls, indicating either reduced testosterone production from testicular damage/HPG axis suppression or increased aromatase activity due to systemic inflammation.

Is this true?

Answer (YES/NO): NO